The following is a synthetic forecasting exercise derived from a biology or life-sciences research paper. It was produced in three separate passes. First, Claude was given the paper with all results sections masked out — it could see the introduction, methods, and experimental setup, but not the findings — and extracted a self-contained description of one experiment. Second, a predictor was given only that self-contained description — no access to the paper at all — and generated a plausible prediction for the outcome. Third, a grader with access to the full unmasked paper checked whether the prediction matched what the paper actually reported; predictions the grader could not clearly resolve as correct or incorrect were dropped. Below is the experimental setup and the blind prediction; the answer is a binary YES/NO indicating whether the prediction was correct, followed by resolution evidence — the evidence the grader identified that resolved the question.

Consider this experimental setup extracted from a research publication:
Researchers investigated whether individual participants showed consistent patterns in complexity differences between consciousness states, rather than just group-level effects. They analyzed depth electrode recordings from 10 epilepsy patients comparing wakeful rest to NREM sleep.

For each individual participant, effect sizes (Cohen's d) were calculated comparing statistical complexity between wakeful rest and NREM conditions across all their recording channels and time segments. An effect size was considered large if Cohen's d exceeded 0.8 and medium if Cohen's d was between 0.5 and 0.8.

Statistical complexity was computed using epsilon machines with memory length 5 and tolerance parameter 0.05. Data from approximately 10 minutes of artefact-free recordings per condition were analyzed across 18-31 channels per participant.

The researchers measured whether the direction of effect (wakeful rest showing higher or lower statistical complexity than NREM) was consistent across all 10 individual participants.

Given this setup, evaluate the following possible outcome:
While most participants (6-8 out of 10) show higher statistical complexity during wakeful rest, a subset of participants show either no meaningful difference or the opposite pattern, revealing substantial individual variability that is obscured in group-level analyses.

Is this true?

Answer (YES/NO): NO